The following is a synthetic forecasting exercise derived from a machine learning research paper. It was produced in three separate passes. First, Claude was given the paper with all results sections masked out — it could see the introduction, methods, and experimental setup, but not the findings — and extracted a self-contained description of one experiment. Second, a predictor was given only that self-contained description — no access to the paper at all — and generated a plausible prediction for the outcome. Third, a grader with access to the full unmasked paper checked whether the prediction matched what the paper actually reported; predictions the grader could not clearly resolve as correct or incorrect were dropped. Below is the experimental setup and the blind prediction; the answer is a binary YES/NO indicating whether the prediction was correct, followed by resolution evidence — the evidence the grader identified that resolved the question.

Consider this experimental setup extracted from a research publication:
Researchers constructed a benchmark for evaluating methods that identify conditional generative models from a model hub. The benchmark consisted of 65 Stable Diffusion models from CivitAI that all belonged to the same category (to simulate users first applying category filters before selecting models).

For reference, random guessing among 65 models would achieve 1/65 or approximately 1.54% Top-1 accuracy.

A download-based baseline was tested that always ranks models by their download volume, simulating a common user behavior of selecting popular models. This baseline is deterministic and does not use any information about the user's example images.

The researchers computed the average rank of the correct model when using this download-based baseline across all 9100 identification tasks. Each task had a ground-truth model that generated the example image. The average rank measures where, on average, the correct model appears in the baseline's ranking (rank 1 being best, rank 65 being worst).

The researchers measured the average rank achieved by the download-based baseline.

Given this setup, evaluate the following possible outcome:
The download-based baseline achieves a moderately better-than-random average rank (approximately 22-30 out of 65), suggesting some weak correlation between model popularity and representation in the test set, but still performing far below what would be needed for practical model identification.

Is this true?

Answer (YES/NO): NO